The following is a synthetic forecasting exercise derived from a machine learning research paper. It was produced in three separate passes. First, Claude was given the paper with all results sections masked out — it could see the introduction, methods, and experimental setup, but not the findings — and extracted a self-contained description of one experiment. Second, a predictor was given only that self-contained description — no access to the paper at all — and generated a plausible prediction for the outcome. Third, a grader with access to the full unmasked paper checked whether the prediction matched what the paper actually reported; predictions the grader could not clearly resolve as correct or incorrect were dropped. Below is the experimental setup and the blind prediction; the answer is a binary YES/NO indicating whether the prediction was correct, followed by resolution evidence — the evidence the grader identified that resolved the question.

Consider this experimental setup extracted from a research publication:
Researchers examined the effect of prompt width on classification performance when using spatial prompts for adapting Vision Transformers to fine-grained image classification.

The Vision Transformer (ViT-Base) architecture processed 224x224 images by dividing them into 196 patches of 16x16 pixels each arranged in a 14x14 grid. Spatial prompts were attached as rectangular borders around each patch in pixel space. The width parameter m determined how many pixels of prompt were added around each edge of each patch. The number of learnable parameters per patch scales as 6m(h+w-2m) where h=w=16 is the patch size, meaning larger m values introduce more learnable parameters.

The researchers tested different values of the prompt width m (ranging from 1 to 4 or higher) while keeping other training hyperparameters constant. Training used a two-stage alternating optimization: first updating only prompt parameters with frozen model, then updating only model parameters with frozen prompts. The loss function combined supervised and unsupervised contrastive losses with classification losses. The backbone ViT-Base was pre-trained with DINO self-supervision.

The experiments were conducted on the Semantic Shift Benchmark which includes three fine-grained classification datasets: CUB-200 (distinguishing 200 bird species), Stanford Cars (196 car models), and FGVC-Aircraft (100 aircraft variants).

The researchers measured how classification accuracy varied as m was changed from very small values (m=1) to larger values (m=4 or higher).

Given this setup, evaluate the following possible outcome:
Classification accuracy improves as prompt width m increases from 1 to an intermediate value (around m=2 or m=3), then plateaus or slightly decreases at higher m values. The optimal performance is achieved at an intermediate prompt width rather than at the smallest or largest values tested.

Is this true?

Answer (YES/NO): NO